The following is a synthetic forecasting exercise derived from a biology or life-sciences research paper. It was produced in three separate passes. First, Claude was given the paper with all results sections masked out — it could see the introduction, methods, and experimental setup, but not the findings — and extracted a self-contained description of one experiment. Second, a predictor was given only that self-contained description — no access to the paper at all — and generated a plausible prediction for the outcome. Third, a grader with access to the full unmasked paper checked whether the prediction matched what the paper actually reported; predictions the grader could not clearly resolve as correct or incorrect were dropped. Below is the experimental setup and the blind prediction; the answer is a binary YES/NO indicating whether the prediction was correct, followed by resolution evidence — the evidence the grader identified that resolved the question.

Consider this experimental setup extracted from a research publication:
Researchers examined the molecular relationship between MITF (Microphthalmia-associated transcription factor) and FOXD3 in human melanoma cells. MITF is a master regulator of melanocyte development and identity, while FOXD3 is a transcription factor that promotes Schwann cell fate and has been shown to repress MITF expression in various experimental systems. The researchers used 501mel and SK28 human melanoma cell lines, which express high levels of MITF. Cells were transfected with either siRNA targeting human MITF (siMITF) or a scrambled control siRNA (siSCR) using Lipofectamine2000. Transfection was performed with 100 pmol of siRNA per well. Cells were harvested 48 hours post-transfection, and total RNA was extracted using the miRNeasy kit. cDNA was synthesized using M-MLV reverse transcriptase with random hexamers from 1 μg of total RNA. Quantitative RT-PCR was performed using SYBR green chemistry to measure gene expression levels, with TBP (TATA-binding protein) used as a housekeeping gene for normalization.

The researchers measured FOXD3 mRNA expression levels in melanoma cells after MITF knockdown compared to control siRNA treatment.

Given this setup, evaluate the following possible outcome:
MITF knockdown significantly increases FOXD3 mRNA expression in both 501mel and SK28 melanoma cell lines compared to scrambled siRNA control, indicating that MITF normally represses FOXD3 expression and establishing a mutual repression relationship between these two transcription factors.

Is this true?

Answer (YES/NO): YES